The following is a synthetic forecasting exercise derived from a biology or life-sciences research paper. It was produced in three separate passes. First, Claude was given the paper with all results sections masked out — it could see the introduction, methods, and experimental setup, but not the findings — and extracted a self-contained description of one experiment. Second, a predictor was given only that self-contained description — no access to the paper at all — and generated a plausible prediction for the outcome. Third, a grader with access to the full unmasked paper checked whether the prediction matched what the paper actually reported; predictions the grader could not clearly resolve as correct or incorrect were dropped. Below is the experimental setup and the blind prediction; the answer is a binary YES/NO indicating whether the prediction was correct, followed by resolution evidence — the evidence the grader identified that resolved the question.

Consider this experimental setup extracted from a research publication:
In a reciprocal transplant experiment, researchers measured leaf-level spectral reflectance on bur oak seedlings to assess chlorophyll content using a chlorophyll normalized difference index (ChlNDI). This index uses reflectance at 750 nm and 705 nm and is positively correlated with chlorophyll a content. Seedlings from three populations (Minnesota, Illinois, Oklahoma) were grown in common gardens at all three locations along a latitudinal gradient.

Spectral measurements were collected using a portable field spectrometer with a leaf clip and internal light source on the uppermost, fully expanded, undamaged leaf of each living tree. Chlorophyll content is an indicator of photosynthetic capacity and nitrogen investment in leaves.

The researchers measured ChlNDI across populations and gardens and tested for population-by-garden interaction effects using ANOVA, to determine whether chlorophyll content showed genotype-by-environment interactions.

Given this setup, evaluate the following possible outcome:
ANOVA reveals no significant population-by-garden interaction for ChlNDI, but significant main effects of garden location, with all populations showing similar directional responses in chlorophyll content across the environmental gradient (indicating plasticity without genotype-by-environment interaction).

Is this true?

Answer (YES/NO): NO